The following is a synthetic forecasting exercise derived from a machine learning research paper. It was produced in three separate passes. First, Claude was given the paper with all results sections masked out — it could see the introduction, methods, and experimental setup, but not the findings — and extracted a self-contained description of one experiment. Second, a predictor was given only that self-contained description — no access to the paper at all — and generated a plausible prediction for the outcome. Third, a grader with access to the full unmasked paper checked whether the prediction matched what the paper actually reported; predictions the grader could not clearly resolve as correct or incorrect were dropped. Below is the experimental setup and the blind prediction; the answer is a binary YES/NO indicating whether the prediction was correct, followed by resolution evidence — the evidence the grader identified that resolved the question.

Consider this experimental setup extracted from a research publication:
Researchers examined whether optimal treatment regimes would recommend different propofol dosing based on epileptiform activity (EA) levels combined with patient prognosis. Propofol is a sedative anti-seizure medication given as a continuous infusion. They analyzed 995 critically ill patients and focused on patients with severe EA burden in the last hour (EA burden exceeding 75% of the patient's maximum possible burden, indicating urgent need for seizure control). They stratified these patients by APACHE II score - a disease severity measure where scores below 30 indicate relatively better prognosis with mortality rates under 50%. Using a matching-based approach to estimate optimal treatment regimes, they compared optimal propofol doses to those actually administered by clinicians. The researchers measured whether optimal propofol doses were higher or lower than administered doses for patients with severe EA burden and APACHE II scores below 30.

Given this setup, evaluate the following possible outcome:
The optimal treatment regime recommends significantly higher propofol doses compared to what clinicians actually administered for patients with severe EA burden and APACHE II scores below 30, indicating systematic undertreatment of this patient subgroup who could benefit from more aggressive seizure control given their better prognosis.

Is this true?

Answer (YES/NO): NO